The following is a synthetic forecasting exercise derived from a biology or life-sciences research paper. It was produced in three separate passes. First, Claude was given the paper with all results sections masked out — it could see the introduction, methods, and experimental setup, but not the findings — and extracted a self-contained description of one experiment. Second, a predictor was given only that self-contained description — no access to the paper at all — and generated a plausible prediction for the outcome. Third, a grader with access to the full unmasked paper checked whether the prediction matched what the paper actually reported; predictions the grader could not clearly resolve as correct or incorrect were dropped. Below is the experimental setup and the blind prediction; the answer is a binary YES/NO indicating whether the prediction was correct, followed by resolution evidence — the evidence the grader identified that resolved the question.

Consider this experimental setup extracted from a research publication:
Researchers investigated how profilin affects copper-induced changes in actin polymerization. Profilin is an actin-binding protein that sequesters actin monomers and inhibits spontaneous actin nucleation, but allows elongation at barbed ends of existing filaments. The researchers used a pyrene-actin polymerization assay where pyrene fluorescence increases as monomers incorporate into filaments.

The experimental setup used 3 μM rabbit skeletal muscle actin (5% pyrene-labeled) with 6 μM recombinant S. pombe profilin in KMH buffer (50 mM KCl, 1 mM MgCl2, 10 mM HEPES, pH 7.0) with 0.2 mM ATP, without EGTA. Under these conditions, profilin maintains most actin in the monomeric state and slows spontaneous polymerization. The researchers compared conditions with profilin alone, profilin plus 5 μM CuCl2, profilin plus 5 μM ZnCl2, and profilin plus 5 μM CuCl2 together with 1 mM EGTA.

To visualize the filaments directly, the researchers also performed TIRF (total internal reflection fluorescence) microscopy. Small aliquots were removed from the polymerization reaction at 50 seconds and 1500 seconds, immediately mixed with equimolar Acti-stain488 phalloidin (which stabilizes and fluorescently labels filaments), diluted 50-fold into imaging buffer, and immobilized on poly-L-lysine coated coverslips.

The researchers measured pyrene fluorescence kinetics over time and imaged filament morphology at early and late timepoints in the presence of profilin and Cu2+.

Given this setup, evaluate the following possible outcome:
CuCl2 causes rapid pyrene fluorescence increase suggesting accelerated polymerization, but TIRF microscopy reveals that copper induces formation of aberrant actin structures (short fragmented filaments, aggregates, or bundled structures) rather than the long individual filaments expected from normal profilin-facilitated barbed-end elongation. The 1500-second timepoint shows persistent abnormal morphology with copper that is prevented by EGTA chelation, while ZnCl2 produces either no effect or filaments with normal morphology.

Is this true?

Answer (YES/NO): YES